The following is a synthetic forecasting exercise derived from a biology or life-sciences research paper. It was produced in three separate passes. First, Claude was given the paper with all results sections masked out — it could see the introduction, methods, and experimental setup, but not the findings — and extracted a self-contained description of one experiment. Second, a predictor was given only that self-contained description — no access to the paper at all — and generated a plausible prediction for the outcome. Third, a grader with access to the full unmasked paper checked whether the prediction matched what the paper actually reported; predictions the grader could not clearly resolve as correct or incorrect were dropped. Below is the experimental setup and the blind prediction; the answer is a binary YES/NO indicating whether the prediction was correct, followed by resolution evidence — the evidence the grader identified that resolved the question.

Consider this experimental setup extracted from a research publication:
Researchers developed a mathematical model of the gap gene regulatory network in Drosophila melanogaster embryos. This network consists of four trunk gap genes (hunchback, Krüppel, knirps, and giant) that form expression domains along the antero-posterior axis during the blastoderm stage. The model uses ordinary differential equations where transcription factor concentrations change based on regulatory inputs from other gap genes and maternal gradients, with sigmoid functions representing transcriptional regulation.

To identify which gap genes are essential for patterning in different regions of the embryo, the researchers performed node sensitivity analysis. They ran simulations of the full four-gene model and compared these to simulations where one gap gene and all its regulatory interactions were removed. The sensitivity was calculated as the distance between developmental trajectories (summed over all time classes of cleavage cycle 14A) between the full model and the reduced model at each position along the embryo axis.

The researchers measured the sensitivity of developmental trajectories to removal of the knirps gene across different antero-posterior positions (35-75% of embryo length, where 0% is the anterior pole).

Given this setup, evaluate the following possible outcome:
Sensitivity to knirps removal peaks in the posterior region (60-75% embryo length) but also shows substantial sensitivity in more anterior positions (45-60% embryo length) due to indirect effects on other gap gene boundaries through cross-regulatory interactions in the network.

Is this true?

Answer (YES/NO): NO